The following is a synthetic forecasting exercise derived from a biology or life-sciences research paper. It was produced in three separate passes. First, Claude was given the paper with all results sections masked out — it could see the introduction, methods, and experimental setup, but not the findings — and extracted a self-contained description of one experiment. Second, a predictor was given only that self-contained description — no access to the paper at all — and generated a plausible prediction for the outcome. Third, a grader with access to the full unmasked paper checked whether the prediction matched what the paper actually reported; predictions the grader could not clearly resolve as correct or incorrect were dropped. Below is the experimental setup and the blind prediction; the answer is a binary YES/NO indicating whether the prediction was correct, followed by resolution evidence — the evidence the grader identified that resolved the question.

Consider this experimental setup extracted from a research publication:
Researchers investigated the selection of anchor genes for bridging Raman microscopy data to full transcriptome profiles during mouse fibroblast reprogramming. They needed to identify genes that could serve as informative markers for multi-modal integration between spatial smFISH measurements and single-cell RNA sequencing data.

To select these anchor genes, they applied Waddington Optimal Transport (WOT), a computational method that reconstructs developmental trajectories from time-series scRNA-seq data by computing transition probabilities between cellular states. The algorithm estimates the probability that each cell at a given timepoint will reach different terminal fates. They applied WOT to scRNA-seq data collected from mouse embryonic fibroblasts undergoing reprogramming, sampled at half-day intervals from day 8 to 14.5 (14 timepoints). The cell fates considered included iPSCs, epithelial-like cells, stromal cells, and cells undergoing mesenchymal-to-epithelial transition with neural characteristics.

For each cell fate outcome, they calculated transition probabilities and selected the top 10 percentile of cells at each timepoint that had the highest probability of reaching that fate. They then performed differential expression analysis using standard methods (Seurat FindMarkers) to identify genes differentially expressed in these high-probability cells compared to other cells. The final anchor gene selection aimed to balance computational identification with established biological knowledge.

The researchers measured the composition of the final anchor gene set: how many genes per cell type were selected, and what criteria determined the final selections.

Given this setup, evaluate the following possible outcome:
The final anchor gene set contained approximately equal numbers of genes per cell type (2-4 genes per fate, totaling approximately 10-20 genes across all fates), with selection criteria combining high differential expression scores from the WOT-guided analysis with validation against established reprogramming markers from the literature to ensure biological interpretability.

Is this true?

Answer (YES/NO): NO